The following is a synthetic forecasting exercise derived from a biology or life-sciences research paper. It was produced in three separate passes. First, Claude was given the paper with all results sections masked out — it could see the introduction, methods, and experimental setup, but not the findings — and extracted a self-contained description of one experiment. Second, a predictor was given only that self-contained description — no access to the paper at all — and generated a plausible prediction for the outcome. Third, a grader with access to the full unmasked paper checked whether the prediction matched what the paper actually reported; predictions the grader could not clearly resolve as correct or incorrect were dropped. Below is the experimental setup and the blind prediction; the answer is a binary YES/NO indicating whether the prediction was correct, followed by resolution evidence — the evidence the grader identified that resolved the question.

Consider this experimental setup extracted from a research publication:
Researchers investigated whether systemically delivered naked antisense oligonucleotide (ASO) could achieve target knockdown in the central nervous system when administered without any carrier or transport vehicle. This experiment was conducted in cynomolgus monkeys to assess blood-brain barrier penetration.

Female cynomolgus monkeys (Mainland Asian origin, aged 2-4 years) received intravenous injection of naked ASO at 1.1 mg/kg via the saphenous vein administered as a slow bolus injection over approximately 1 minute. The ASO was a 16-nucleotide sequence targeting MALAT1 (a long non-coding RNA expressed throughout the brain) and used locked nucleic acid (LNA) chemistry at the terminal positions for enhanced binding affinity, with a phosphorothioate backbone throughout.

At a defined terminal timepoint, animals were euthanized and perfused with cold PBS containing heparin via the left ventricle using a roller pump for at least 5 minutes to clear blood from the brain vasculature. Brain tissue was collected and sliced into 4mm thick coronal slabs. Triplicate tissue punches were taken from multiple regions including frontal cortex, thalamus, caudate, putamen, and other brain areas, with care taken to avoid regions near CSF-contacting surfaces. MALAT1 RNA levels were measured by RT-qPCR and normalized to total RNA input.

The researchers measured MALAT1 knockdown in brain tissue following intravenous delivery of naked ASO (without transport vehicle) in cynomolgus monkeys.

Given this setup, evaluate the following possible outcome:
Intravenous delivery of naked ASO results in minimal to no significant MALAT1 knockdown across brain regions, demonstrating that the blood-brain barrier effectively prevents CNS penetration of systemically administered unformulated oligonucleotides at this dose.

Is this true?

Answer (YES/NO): YES